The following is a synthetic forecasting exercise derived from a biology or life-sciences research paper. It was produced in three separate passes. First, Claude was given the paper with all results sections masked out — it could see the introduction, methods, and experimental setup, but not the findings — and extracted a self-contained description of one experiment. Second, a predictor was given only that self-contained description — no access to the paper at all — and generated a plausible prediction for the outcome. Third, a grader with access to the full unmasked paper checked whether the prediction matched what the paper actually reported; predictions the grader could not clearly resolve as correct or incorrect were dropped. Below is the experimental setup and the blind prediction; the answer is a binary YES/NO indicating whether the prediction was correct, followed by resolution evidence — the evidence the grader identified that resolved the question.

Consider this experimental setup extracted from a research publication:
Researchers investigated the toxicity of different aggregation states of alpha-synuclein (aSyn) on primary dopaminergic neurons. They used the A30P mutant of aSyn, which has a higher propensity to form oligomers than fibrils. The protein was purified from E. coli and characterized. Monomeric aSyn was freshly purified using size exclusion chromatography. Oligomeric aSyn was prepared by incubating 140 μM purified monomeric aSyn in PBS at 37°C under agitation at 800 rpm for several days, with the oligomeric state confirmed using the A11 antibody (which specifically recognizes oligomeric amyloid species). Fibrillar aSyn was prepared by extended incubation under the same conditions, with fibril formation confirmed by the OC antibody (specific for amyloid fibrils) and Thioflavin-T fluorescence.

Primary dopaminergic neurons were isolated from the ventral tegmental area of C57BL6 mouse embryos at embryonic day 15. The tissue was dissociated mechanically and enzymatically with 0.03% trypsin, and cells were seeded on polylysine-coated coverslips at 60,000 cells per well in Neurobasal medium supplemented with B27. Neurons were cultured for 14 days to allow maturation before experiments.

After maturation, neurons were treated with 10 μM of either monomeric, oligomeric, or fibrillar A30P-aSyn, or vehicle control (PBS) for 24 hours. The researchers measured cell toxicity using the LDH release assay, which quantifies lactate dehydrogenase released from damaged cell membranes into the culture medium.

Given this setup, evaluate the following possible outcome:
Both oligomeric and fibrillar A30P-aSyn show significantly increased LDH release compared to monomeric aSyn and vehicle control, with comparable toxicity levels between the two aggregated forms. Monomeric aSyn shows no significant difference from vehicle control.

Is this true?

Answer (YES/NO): NO